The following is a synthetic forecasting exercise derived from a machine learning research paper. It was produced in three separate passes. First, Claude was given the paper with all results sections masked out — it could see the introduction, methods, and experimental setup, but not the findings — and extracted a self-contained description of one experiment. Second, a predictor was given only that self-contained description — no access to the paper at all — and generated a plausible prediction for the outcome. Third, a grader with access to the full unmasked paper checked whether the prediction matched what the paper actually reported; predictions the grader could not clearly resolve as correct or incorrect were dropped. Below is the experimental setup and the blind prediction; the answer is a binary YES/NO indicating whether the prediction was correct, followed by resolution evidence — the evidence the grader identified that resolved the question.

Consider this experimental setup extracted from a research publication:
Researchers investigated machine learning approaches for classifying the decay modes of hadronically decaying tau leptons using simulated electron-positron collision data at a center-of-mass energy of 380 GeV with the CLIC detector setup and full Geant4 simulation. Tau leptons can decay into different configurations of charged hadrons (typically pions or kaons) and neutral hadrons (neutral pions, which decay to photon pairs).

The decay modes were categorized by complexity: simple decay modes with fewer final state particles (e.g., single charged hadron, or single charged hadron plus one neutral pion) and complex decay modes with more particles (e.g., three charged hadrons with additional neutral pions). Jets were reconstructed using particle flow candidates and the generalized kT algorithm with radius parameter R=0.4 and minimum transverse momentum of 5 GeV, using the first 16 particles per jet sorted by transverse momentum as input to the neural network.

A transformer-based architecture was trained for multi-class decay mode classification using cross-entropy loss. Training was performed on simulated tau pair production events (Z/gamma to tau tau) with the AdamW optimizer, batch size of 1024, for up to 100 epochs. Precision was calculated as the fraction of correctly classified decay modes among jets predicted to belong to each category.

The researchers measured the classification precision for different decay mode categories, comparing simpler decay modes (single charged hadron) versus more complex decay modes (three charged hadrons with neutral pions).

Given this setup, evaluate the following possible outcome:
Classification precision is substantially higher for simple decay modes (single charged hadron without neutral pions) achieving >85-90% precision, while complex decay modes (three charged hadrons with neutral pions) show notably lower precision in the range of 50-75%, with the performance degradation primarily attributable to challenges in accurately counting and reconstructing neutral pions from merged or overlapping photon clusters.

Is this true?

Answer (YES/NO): NO